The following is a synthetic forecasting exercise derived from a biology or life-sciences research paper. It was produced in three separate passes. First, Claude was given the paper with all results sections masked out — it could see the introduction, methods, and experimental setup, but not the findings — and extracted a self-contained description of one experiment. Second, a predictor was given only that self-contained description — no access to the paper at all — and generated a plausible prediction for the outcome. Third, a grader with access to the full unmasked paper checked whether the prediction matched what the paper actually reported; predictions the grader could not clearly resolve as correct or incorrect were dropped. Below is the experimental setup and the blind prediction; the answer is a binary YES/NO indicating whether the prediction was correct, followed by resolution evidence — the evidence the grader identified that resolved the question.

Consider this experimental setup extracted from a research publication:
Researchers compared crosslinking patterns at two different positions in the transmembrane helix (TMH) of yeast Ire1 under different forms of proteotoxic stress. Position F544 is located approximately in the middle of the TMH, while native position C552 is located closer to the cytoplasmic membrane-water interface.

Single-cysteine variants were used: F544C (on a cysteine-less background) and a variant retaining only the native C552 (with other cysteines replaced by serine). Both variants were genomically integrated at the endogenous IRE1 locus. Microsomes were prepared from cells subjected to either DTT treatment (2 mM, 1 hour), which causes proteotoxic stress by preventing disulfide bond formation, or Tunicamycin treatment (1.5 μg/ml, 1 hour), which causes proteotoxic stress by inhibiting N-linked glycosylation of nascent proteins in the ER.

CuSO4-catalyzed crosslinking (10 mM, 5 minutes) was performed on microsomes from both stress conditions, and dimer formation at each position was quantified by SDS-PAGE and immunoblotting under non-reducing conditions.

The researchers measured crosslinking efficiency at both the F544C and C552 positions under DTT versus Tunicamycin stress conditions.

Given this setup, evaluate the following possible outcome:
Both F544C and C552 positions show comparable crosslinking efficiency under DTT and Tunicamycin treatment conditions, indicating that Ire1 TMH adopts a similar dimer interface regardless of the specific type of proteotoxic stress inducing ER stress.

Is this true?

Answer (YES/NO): YES